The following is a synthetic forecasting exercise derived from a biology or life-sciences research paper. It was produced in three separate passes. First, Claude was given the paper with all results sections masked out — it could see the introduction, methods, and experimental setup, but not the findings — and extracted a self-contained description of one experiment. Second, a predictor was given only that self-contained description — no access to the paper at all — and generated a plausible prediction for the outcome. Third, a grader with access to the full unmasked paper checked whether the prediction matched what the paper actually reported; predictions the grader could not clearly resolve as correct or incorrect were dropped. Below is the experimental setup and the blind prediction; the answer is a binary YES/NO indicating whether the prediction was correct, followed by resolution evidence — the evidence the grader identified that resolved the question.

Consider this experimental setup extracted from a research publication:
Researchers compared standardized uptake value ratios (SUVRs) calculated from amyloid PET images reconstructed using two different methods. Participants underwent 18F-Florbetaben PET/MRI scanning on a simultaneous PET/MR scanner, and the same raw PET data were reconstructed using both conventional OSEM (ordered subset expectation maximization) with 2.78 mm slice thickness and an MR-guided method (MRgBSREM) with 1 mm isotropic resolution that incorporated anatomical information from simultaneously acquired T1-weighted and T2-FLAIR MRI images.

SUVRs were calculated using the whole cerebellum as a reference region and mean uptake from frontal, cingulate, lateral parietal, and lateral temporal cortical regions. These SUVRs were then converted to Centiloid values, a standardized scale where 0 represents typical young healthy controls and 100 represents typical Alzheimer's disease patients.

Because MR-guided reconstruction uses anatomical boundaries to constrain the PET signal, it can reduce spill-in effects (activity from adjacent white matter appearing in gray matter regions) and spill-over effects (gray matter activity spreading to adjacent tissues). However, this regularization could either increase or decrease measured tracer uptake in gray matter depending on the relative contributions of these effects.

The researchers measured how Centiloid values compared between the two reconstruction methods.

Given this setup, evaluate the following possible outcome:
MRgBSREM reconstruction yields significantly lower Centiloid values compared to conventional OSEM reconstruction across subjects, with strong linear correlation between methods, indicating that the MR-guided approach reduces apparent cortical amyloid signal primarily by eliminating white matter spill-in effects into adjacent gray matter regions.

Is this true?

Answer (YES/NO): NO